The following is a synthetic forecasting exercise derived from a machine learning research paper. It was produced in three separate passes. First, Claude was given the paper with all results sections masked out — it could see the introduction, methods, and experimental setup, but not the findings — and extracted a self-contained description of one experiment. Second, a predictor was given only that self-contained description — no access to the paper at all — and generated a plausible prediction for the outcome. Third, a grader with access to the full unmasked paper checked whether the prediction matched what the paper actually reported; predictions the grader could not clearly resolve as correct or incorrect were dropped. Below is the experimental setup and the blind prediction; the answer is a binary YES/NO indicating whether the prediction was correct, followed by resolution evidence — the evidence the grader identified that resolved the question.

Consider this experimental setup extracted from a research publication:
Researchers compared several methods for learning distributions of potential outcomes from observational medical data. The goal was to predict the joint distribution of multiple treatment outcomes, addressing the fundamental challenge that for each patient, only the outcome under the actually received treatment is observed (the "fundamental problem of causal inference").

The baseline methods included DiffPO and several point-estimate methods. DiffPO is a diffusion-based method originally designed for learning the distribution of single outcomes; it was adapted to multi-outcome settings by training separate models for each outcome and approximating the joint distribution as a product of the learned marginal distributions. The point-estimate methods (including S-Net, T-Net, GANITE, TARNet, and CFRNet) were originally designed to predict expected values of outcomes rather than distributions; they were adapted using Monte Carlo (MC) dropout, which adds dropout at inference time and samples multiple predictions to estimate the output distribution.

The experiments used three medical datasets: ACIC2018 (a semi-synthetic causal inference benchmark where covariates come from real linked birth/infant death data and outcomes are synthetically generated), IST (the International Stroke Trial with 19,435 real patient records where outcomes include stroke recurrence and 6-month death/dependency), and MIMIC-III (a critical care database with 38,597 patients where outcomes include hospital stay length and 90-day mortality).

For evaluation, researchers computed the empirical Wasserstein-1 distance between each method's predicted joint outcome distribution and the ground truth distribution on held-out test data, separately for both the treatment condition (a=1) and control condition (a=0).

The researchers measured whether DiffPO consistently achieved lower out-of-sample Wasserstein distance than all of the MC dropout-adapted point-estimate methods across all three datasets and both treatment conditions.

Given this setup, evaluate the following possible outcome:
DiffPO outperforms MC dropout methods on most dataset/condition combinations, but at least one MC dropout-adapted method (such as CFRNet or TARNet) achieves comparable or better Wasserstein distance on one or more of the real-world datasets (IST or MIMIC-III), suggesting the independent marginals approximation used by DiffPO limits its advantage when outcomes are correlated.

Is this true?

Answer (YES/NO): NO